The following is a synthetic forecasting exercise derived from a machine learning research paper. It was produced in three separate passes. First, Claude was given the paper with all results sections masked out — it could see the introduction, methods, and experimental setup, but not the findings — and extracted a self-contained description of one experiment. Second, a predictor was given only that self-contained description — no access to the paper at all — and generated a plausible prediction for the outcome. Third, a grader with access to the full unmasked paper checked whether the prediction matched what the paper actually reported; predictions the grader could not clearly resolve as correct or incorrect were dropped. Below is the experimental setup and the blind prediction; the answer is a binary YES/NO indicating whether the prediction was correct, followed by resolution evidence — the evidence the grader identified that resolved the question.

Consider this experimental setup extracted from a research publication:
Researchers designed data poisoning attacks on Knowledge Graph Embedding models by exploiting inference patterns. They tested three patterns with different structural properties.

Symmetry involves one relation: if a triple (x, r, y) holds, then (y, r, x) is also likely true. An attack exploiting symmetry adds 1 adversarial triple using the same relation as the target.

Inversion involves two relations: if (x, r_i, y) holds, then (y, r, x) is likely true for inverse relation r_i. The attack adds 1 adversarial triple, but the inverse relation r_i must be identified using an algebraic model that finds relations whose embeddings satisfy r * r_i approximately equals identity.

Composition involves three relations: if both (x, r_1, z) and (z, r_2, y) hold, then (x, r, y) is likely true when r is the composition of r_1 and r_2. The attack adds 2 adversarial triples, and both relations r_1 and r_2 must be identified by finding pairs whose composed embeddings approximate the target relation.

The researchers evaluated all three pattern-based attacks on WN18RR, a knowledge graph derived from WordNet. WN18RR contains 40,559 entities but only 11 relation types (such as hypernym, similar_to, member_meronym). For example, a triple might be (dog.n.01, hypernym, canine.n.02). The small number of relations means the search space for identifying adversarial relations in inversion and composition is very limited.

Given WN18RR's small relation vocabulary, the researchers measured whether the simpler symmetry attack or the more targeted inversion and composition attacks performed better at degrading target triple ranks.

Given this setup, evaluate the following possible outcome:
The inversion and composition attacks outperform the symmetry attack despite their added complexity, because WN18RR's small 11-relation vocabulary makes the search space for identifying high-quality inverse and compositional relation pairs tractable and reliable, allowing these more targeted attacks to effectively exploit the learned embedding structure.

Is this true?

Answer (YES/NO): NO